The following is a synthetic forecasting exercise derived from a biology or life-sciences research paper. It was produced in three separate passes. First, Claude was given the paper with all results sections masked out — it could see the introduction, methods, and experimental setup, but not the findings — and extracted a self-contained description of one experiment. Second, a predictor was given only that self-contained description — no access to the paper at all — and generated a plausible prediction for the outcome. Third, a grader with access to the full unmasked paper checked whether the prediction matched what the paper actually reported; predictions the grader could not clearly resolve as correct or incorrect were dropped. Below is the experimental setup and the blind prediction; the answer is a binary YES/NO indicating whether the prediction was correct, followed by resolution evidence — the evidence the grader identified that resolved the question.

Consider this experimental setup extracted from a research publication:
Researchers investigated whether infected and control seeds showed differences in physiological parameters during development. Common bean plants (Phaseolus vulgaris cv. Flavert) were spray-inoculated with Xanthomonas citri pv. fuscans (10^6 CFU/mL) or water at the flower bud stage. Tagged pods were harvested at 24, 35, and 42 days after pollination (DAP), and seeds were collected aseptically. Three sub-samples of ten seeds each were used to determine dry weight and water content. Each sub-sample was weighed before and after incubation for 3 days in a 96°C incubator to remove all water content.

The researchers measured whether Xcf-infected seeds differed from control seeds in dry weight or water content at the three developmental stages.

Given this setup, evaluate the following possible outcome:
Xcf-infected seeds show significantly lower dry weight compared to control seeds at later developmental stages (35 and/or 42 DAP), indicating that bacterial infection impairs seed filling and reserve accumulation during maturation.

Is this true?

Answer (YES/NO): NO